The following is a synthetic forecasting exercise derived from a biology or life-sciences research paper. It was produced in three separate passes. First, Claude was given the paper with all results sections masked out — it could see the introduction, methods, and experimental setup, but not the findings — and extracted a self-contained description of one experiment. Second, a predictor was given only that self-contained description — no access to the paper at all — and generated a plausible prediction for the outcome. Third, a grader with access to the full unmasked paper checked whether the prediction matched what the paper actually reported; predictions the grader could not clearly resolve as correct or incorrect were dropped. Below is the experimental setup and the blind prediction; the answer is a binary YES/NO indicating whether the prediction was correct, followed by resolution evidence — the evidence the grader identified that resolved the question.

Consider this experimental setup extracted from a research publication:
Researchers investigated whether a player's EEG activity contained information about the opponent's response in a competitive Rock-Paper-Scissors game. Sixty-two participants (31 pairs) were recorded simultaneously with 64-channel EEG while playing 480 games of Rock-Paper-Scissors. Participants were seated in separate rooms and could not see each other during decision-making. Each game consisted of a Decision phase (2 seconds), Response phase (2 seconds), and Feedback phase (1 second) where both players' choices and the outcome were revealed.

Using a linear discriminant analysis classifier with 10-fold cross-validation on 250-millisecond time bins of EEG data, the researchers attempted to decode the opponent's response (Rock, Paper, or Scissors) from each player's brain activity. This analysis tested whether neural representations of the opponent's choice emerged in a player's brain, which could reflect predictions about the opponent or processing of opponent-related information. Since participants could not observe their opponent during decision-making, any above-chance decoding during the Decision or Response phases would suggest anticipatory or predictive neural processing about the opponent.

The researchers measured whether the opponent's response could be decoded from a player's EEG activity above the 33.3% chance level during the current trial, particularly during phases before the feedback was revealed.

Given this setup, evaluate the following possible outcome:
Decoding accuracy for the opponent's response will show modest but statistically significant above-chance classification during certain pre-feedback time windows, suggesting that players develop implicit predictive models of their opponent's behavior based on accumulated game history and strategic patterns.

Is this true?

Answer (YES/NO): NO